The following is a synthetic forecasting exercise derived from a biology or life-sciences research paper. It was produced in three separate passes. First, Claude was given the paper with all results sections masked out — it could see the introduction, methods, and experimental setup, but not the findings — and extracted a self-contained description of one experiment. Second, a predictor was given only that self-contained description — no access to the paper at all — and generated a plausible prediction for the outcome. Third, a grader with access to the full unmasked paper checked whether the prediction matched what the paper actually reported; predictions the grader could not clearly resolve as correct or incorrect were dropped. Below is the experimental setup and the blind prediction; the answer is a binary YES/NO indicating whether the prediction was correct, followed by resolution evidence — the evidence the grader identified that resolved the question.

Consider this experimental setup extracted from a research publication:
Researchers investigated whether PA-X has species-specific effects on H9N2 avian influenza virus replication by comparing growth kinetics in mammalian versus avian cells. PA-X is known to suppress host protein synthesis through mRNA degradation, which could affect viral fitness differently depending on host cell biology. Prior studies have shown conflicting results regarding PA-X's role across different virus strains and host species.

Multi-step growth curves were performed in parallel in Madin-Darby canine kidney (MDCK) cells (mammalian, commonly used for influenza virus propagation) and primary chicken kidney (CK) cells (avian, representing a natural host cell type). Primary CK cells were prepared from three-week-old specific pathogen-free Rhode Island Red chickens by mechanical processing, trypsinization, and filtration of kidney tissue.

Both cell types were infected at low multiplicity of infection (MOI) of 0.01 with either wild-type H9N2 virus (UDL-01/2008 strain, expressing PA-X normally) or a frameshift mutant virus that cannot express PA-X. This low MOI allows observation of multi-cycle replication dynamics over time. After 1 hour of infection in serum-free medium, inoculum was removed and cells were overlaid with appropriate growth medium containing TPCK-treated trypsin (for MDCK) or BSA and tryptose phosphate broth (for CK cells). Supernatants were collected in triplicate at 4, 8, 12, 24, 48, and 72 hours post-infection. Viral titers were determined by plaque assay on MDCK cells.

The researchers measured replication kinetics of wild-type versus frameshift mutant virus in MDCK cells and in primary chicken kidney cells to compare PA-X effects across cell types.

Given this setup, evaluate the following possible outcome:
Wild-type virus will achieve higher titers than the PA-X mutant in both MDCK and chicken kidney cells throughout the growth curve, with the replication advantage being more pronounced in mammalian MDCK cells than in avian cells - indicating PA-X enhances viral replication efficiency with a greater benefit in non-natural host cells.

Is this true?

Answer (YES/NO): NO